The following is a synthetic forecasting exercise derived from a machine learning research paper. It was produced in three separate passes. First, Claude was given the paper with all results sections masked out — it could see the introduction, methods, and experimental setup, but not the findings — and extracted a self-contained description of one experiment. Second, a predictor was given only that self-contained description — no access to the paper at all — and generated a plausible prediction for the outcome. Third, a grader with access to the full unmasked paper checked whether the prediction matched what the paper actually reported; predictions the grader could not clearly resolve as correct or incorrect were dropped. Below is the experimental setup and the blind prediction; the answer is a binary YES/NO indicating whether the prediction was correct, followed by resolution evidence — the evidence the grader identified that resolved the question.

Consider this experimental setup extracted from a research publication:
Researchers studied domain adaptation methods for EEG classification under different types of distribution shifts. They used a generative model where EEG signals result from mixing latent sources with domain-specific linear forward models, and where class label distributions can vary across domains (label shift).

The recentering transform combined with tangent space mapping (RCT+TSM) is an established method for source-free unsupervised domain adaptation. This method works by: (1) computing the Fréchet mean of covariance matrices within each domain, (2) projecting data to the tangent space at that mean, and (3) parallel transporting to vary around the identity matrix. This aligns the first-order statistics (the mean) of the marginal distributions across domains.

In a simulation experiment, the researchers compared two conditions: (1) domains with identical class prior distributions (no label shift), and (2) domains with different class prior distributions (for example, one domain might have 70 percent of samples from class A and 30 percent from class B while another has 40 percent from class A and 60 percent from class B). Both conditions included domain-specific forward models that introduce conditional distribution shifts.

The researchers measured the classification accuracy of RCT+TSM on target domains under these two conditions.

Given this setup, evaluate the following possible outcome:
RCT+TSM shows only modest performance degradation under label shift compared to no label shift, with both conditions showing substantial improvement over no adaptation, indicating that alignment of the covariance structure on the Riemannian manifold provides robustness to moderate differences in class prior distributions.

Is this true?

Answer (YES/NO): NO